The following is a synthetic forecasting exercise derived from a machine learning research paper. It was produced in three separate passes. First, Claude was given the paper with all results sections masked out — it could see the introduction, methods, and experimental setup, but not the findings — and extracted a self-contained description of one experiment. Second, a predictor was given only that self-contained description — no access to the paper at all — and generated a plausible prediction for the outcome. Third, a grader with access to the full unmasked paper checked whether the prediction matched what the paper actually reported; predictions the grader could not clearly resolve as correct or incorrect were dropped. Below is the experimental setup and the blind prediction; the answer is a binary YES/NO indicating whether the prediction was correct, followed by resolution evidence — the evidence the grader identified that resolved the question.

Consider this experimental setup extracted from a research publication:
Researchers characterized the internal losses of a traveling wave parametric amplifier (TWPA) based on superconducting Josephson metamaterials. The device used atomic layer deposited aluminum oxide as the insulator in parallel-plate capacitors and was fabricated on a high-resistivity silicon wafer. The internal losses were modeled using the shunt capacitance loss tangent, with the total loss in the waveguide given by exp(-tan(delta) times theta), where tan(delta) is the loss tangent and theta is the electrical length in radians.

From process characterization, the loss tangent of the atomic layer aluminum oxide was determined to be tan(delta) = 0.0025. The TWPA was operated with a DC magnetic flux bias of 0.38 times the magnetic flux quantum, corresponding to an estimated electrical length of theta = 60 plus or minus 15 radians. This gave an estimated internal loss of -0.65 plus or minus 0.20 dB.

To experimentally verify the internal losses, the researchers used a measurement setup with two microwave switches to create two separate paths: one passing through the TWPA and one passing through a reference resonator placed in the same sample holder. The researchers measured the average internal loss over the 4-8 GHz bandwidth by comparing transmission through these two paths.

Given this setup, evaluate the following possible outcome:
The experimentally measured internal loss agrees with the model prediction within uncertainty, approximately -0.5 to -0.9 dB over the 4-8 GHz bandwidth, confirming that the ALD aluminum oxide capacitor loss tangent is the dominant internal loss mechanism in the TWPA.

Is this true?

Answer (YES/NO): NO